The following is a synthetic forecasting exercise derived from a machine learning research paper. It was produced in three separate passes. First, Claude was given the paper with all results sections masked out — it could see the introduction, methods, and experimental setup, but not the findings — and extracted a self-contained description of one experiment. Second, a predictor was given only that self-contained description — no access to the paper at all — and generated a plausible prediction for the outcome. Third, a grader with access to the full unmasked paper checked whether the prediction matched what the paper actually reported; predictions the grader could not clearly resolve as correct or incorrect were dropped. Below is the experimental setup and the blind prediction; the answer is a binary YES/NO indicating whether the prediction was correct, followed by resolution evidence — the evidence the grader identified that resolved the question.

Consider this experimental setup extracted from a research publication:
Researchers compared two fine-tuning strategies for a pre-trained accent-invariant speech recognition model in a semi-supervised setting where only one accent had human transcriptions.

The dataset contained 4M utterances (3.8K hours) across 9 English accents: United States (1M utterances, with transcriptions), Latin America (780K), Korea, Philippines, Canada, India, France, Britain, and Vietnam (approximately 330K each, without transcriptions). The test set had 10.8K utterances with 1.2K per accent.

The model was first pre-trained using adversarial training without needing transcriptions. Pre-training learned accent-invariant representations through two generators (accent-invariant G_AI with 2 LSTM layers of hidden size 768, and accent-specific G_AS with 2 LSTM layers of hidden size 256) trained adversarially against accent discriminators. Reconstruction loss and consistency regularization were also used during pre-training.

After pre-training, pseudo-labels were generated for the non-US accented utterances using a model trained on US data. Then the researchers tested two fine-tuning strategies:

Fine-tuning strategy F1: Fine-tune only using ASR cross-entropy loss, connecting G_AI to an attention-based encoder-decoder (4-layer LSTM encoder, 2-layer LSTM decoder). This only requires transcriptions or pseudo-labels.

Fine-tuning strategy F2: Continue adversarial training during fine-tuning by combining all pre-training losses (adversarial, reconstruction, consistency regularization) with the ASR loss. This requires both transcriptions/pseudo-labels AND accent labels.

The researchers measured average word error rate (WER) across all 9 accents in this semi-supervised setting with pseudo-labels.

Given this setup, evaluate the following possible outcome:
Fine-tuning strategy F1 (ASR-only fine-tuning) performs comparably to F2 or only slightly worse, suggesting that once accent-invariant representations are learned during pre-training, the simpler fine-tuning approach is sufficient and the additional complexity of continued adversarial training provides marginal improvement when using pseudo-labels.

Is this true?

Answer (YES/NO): NO